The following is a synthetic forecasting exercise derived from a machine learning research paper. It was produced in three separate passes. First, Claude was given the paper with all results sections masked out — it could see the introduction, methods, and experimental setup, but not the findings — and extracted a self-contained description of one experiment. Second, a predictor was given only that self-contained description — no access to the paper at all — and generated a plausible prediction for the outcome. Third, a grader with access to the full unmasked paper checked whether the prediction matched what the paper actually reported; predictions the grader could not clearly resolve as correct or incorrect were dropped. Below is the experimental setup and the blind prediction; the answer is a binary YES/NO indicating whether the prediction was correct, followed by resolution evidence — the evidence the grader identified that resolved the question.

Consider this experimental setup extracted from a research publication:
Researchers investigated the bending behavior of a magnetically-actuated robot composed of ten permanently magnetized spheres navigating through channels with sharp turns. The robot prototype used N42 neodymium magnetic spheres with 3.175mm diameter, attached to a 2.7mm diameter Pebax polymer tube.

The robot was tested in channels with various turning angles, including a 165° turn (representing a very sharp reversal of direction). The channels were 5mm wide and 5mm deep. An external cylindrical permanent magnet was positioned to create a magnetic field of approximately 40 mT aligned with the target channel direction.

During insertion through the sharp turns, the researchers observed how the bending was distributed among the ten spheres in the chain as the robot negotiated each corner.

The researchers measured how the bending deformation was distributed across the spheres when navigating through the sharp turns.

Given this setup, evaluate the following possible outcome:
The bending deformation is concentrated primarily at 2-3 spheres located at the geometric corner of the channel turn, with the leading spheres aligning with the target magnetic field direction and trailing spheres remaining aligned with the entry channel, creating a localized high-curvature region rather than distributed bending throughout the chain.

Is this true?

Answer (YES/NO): YES